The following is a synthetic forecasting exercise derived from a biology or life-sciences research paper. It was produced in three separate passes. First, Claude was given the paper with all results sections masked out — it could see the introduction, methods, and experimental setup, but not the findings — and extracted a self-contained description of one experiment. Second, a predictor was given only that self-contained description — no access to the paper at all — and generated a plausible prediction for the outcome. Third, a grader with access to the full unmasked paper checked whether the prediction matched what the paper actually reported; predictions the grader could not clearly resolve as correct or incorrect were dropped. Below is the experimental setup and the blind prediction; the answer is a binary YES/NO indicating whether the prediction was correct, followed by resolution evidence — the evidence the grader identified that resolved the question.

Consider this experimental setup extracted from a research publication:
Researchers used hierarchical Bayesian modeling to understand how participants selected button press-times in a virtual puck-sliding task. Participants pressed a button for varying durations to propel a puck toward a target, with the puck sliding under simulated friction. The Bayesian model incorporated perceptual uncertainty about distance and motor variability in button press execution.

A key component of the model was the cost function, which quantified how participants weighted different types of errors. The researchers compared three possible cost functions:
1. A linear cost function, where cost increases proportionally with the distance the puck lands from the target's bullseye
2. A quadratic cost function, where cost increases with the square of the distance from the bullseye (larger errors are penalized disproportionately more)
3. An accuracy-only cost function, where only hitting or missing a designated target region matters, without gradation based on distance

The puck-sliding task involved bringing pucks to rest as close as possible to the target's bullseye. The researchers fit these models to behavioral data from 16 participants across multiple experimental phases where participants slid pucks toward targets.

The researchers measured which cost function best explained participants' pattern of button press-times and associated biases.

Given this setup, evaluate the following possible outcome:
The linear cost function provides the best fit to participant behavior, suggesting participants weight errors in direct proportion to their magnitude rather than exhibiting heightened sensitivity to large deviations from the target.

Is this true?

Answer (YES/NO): NO